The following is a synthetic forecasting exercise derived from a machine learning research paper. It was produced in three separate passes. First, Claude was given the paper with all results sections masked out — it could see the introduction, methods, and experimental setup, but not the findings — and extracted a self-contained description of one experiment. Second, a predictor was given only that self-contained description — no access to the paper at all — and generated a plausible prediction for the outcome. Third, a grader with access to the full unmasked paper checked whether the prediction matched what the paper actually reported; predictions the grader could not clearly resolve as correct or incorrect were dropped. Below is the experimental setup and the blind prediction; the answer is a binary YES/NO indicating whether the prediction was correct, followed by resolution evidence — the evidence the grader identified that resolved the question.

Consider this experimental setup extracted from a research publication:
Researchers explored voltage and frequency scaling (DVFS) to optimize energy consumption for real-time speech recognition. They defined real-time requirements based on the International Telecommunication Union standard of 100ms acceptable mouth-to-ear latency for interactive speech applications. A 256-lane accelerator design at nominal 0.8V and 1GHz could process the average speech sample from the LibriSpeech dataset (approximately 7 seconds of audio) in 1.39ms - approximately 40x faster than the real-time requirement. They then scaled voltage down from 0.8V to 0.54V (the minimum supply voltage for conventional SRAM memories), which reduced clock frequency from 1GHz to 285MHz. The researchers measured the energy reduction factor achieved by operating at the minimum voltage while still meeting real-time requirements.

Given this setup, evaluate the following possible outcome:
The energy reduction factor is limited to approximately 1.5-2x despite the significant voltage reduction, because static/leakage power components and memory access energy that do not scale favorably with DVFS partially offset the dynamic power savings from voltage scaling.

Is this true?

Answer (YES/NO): YES